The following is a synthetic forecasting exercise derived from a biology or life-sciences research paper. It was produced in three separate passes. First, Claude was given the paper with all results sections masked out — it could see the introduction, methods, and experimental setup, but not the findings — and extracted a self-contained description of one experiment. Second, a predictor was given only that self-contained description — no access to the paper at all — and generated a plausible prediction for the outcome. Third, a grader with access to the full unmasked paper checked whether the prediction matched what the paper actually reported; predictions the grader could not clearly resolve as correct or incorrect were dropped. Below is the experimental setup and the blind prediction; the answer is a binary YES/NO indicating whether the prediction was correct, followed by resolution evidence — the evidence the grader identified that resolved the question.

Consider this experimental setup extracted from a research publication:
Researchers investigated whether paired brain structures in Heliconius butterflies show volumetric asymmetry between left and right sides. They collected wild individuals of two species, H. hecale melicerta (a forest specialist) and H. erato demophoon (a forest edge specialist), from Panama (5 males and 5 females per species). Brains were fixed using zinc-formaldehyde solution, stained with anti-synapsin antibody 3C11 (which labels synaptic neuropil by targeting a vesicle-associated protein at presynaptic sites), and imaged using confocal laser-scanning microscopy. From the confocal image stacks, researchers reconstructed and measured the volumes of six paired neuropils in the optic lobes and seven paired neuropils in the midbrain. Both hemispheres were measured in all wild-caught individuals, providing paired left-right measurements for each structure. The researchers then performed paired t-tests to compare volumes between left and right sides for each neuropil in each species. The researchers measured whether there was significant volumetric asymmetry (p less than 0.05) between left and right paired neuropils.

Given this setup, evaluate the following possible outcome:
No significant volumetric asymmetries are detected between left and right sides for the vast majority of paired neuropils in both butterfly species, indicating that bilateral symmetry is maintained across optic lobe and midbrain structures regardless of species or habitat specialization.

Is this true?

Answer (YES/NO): YES